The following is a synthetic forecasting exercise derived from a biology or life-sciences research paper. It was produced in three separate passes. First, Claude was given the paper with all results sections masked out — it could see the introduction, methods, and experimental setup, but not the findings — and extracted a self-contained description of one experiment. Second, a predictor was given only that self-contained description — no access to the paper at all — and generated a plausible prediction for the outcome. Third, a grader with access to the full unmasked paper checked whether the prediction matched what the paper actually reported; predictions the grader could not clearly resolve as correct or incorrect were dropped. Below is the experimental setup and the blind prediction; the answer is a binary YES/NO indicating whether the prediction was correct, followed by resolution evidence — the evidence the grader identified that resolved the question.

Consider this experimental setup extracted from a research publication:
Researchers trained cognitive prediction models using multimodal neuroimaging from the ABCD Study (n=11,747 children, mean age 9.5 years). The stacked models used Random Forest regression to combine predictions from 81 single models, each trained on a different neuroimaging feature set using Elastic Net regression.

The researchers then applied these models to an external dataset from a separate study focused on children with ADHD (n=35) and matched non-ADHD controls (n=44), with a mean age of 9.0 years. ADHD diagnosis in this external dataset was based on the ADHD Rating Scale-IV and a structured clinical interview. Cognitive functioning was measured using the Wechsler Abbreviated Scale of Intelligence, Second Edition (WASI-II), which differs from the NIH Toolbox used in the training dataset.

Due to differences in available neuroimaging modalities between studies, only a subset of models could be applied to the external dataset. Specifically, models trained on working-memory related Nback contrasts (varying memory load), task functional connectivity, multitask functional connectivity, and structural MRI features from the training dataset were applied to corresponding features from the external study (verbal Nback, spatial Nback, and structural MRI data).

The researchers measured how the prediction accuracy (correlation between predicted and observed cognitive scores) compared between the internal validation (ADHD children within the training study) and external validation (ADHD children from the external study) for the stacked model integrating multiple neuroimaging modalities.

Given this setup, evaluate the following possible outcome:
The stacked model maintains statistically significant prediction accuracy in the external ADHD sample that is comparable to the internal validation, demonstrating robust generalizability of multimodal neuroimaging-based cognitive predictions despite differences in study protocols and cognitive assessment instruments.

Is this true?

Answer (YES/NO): YES